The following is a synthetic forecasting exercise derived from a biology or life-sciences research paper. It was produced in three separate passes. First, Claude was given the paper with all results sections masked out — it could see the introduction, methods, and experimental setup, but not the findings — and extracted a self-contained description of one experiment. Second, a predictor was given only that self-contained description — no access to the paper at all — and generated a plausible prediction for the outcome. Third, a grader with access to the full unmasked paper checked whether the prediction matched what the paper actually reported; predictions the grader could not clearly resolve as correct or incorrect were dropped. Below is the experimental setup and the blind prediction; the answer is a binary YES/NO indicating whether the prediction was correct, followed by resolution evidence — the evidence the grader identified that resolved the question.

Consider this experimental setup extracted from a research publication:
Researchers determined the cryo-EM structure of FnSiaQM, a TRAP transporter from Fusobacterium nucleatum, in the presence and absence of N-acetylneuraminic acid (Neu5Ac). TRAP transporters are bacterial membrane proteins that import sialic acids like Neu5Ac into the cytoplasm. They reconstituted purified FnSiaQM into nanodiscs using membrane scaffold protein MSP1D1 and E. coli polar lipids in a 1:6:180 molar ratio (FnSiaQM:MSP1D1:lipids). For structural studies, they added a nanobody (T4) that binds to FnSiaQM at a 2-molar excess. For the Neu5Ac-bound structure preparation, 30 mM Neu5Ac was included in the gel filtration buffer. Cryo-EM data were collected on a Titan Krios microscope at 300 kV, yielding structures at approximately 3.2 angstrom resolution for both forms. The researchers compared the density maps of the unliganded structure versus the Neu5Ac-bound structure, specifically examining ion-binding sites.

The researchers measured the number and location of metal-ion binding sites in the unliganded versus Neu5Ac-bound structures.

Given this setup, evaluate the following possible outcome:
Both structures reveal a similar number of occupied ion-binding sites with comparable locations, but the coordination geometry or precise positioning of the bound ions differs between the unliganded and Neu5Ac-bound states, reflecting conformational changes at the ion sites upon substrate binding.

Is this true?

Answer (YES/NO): NO